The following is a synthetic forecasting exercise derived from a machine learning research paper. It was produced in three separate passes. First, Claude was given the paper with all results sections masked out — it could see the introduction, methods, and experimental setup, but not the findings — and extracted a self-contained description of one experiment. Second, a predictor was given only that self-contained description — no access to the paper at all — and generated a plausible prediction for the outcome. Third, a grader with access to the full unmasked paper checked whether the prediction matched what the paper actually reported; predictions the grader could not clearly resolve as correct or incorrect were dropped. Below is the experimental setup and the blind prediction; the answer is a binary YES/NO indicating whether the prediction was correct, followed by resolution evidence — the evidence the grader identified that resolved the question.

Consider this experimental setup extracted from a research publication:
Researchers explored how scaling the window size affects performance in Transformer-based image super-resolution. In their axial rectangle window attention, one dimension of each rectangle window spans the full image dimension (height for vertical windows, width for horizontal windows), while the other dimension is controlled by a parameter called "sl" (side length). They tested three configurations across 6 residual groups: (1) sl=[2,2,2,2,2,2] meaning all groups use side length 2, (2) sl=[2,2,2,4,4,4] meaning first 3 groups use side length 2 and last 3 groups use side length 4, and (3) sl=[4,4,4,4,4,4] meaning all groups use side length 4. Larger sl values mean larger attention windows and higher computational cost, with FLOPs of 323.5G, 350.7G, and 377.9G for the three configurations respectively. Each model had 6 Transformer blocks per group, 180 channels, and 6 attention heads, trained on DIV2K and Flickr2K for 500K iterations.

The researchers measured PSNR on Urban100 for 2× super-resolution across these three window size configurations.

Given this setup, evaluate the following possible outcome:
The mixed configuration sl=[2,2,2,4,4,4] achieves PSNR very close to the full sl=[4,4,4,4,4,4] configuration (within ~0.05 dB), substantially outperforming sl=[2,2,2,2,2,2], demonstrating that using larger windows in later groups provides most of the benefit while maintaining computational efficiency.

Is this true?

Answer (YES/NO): NO